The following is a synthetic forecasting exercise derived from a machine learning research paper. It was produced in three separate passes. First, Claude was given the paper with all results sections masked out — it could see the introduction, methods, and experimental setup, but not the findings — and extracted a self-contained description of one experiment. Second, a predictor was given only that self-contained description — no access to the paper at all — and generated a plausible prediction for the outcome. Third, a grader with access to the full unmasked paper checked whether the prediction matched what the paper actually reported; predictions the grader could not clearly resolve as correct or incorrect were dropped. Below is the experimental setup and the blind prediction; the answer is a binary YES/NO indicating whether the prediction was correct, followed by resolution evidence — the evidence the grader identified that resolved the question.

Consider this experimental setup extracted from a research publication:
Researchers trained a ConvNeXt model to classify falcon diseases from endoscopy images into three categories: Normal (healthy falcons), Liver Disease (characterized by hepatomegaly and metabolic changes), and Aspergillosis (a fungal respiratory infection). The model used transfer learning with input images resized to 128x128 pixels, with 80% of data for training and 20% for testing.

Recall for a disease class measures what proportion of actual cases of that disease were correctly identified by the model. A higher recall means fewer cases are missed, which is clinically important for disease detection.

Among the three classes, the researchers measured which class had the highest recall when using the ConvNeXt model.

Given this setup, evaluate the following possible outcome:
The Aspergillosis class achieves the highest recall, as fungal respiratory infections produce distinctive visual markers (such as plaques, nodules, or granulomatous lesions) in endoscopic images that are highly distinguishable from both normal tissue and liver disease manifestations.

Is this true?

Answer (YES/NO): YES